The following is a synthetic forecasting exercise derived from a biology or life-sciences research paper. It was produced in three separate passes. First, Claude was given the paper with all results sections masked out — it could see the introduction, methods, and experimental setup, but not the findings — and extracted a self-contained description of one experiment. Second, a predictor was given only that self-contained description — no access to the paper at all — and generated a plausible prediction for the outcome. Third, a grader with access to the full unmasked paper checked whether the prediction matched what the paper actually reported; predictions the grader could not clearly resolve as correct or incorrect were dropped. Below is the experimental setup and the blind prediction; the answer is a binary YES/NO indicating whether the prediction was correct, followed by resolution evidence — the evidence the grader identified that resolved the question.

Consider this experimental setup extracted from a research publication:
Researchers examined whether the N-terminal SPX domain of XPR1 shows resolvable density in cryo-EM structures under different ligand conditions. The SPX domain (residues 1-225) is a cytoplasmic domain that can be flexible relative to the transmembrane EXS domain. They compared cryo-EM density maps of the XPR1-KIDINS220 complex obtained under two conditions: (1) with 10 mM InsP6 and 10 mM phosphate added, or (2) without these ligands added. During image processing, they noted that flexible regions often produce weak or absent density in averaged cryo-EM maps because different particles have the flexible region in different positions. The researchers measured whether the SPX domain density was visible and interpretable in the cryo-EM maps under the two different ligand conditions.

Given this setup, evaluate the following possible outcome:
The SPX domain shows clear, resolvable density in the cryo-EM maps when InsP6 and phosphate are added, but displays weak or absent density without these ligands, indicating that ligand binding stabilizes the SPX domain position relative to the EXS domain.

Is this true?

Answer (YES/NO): YES